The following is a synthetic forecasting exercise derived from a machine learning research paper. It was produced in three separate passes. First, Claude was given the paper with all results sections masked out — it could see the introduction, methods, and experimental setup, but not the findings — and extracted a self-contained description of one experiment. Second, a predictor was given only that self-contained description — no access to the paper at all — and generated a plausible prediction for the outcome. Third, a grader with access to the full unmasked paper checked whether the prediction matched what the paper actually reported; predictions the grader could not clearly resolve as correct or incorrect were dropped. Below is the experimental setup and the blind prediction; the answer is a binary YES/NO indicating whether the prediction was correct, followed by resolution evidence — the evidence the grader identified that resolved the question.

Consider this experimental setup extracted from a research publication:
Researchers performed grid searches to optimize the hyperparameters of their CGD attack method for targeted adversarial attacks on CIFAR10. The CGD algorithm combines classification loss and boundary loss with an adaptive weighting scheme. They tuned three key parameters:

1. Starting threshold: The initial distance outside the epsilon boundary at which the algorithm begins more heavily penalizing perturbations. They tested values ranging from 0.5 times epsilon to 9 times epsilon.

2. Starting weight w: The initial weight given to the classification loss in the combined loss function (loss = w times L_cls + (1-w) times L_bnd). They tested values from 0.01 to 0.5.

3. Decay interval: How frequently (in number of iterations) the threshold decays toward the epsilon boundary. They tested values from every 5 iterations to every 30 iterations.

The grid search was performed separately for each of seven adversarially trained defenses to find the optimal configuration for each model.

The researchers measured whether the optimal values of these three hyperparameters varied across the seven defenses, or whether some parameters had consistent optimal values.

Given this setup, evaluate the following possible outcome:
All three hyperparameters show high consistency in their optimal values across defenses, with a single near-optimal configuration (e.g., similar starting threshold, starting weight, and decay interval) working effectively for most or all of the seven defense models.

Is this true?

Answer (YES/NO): YES